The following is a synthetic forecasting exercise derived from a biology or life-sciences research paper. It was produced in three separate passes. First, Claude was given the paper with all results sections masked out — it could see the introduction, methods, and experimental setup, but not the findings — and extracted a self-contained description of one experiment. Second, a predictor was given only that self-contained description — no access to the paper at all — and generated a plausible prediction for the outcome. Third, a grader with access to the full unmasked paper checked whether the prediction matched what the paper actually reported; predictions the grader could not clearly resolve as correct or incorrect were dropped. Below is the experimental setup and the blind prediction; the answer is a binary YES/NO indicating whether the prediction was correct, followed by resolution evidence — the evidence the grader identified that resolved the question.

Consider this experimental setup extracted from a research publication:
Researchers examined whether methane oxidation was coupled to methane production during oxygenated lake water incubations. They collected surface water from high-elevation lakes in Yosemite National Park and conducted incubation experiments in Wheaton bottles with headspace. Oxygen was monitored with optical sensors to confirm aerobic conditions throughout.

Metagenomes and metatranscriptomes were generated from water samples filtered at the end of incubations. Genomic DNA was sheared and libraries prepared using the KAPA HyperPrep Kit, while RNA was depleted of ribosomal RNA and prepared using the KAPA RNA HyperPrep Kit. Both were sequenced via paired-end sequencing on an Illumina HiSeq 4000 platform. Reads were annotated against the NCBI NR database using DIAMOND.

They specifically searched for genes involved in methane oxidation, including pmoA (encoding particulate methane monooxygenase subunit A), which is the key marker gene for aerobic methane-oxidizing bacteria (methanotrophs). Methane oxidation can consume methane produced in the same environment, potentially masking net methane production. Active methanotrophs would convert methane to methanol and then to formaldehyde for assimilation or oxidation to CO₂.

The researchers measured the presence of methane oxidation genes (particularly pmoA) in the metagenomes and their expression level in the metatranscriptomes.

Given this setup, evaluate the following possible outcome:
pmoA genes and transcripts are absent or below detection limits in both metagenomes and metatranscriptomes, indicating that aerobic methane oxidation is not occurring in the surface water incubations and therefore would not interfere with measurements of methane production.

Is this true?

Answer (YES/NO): NO